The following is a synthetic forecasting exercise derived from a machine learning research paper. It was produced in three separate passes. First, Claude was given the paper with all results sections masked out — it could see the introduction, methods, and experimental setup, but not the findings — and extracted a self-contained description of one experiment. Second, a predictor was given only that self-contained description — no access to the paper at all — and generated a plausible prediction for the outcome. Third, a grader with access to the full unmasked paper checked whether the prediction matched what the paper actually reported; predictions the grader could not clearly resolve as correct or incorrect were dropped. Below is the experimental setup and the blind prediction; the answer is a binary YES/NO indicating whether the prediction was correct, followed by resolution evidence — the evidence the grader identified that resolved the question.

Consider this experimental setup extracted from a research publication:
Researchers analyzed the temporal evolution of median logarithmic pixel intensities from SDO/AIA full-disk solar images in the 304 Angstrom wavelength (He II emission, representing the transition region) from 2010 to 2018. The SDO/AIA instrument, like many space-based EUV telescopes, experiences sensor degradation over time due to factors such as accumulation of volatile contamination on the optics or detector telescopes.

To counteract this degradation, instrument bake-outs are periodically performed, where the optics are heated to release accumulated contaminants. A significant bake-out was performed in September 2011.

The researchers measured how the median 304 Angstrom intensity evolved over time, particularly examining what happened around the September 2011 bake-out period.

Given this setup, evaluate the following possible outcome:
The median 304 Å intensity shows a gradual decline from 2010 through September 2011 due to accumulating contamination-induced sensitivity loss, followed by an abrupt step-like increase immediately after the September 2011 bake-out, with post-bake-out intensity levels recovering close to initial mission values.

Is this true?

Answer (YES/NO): NO